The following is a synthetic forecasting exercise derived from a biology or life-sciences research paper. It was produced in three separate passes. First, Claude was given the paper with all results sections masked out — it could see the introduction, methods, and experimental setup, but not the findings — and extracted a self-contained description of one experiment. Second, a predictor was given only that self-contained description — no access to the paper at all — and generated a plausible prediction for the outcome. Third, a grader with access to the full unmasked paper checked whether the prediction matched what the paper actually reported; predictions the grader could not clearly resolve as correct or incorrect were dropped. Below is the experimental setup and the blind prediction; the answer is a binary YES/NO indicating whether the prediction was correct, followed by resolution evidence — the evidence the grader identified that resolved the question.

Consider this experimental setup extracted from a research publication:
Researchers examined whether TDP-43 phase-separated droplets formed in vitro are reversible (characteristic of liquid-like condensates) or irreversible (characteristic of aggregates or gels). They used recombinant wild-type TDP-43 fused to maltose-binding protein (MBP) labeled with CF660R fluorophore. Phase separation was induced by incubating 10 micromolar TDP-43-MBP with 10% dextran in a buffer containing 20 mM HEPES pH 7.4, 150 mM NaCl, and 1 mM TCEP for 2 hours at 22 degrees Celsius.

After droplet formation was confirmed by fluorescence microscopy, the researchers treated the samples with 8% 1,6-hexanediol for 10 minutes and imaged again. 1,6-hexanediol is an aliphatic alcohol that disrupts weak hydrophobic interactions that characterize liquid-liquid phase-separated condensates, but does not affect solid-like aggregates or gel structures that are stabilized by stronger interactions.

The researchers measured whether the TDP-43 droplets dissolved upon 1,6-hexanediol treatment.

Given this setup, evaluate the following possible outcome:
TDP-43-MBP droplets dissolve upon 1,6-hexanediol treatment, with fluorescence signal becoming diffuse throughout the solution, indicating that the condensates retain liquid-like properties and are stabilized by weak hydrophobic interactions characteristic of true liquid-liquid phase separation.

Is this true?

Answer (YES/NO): YES